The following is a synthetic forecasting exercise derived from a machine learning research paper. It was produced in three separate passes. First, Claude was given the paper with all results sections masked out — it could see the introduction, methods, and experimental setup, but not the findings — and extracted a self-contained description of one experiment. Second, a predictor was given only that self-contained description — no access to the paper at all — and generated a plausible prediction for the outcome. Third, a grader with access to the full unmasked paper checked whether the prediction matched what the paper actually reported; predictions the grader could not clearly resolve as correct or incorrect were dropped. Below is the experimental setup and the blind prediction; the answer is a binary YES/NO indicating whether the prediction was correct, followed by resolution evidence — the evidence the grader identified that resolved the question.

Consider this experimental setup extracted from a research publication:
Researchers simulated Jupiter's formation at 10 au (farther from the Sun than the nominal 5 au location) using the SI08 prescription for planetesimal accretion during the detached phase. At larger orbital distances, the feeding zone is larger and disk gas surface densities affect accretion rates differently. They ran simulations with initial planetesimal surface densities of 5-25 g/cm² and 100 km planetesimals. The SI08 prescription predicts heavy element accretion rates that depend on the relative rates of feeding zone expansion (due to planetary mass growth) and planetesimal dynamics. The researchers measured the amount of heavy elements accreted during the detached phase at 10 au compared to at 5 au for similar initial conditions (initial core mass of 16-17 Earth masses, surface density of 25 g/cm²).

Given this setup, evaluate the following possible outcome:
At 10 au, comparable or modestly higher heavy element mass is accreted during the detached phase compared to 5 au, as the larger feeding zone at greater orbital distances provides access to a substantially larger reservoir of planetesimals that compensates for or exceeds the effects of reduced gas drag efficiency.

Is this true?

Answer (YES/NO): NO